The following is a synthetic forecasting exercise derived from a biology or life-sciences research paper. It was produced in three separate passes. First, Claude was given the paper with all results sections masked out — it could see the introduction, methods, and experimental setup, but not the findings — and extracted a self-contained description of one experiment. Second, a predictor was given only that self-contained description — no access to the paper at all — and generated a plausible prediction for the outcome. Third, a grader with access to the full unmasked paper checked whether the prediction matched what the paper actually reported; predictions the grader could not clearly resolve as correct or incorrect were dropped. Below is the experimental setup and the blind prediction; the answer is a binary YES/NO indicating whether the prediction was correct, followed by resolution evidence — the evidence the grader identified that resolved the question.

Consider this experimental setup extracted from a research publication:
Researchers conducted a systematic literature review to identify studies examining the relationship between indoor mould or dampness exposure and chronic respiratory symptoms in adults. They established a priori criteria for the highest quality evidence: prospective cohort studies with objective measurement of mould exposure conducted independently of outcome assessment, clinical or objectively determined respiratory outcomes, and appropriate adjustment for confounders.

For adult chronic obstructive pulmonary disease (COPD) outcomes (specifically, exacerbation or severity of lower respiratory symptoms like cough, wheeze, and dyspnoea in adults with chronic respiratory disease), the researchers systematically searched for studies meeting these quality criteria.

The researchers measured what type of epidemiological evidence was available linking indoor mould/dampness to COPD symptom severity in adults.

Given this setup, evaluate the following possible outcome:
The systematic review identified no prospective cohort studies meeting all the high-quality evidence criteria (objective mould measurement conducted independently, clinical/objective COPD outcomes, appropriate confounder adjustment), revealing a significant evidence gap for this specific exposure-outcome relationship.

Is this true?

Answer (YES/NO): YES